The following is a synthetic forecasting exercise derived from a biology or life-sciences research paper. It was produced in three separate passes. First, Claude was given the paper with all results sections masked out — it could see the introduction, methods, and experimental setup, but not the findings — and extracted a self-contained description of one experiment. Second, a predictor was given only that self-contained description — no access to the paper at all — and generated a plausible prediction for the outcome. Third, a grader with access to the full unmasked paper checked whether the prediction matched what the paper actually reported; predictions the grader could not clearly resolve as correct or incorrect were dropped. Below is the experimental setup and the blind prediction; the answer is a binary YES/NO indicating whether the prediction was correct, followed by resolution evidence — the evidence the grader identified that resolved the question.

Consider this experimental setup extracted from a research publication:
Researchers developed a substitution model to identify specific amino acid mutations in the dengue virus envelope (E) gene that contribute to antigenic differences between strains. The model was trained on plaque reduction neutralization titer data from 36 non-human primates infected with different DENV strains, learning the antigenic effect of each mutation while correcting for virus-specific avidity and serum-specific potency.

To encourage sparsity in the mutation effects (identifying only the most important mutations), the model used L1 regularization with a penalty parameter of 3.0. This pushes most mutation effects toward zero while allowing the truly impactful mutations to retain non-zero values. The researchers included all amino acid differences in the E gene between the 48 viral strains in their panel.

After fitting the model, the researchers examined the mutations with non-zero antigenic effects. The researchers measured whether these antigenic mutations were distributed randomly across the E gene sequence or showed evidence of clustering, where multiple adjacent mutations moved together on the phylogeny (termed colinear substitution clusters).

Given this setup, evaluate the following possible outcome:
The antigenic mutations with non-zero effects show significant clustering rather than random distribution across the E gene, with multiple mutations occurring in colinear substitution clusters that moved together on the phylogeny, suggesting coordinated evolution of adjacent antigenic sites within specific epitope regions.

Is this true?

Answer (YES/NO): NO